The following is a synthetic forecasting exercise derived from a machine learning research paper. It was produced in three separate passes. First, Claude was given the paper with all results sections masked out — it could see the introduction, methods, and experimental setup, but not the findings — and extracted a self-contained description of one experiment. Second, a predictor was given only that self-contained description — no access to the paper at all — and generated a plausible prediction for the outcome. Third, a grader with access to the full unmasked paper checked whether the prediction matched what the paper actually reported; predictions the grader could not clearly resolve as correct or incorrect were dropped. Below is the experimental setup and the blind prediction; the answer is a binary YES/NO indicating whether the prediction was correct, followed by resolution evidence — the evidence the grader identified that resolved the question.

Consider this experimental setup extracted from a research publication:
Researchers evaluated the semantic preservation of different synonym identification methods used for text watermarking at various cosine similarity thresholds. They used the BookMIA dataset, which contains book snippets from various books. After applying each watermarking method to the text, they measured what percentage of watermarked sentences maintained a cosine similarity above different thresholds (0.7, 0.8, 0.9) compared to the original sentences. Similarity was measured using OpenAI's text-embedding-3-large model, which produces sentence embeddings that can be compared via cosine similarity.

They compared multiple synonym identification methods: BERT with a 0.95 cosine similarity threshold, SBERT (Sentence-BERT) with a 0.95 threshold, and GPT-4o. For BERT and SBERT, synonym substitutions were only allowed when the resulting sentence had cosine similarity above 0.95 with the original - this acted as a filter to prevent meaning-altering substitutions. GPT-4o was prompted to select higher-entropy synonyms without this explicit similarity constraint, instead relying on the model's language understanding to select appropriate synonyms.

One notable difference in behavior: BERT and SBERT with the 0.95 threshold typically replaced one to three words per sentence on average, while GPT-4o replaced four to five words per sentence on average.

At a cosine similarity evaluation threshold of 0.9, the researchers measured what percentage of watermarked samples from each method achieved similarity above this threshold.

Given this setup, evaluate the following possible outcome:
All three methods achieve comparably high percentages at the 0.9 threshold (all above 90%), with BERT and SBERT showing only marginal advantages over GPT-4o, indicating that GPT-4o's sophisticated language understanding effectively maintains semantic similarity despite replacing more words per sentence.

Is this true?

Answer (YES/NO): NO